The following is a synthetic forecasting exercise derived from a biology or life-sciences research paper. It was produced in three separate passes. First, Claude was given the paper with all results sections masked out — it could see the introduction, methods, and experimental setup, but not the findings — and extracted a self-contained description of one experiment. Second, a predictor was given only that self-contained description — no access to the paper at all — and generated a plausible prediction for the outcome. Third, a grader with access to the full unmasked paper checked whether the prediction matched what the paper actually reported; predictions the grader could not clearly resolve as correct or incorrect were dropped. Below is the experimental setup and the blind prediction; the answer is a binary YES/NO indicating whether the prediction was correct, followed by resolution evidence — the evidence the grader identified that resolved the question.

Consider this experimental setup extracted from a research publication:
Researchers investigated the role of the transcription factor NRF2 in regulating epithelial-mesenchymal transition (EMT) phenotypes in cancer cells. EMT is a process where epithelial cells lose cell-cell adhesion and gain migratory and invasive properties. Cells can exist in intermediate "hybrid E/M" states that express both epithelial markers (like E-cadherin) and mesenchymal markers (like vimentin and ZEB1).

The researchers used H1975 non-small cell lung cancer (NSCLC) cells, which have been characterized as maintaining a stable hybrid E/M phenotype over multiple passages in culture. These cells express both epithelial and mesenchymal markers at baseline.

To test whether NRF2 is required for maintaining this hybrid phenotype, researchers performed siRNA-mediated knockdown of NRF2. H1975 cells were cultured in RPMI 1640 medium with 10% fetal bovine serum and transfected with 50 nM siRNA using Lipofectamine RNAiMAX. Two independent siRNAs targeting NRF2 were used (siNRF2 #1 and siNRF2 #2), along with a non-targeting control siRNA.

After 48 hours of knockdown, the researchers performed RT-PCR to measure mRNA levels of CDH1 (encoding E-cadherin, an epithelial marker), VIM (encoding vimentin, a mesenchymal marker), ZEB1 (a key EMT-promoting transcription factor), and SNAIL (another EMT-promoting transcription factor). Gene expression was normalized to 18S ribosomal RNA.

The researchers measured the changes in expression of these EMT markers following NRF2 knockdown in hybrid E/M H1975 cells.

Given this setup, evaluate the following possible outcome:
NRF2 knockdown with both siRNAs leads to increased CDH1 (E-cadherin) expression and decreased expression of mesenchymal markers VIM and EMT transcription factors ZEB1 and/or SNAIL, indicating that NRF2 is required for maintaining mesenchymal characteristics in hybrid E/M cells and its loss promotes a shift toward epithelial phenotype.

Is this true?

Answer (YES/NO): NO